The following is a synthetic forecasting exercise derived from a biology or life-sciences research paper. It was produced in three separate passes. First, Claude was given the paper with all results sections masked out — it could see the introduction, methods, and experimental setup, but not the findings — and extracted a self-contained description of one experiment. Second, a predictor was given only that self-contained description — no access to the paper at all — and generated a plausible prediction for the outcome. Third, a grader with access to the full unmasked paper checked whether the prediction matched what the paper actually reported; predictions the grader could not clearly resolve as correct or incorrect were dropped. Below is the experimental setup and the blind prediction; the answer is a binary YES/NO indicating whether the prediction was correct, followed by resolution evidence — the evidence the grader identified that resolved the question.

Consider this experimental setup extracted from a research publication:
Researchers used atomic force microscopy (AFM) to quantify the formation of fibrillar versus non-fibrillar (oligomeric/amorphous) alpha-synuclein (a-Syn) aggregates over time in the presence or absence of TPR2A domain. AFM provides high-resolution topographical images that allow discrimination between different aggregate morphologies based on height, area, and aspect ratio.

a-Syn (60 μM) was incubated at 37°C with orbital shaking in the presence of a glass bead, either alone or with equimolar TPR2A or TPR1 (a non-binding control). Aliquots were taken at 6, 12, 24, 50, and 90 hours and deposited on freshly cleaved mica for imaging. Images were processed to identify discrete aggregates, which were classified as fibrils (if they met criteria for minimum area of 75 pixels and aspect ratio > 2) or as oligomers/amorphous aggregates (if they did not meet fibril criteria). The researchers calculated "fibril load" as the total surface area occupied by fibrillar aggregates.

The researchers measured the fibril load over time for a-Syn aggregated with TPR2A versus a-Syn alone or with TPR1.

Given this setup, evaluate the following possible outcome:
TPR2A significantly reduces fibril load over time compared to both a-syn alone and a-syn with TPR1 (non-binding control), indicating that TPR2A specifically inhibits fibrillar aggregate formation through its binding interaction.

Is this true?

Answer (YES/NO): YES